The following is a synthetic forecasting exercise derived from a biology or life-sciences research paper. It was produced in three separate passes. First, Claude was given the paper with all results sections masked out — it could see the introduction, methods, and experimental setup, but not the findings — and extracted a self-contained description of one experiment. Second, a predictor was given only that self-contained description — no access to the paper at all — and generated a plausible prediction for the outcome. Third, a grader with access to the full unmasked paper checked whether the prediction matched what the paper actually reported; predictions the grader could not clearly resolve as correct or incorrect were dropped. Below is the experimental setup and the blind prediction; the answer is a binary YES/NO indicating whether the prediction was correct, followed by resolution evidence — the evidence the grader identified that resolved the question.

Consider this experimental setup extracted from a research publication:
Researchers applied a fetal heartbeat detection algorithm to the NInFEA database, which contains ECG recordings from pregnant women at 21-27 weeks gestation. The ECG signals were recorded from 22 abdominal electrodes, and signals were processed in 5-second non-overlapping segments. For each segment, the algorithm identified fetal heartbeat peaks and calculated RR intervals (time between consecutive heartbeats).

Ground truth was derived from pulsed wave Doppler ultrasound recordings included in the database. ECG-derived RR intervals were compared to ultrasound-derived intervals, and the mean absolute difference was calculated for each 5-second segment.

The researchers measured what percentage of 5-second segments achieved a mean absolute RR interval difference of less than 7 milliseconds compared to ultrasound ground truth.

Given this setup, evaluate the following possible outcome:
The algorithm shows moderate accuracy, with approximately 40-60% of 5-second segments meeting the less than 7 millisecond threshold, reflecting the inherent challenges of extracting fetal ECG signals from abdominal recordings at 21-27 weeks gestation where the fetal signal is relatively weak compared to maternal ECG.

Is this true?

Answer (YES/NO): NO